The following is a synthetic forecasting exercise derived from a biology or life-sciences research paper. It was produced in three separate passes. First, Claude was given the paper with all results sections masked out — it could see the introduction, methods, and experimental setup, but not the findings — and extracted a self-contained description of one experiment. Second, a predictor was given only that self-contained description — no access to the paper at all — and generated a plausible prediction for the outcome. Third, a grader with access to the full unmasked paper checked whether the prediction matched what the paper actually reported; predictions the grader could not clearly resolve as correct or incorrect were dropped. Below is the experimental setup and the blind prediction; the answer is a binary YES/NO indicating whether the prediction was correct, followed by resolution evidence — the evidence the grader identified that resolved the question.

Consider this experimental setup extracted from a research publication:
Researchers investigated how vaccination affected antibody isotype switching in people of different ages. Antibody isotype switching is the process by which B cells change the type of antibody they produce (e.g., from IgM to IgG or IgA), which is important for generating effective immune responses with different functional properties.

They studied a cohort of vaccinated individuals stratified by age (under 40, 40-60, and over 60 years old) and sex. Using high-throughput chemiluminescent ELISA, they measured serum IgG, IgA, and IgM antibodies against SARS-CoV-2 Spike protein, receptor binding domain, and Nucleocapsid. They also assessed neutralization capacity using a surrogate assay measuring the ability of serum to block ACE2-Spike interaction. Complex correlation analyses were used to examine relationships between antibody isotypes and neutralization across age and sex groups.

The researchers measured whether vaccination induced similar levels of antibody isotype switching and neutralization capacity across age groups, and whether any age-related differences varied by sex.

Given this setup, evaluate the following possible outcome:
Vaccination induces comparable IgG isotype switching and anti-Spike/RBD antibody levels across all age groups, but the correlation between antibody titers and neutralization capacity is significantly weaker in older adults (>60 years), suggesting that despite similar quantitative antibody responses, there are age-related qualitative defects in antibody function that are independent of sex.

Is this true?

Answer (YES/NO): NO